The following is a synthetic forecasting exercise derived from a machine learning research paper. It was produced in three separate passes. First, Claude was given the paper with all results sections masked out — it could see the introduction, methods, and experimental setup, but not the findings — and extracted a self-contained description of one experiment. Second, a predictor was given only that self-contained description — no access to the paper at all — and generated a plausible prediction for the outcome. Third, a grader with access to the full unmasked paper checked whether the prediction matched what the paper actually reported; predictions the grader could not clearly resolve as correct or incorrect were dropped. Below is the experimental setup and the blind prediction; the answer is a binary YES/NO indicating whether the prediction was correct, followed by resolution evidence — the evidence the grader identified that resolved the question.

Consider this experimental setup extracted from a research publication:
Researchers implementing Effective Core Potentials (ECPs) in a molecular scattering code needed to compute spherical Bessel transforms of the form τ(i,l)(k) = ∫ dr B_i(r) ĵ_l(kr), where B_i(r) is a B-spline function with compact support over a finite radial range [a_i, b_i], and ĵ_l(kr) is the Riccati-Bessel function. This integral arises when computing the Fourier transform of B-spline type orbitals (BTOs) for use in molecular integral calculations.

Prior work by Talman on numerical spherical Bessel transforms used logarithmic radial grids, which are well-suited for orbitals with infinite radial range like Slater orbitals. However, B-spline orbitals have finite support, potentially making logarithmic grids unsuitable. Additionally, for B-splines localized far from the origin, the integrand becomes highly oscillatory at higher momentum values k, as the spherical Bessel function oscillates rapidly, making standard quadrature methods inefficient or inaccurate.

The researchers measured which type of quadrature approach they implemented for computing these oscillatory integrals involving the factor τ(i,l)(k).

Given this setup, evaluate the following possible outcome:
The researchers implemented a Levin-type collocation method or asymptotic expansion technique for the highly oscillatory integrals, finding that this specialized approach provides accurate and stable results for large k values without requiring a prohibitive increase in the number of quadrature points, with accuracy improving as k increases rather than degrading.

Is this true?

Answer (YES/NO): NO